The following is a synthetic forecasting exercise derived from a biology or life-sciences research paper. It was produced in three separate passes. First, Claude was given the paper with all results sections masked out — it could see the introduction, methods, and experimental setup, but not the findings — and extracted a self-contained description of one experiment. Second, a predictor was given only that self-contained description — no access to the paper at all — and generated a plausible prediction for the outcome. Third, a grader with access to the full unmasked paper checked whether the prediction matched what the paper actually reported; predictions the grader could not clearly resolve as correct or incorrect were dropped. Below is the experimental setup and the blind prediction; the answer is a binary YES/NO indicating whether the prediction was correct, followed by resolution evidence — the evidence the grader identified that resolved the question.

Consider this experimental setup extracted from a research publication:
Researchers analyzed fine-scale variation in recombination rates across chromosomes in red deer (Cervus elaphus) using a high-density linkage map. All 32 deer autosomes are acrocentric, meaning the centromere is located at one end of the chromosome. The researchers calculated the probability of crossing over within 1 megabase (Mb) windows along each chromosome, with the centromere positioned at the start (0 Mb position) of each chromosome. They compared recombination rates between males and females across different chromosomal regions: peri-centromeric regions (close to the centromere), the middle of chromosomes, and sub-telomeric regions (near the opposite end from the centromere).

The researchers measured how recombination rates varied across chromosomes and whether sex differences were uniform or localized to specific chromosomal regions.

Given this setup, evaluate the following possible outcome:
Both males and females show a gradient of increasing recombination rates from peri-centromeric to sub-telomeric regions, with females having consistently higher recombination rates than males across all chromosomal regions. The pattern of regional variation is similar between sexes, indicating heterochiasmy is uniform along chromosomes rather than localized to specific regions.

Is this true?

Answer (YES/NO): NO